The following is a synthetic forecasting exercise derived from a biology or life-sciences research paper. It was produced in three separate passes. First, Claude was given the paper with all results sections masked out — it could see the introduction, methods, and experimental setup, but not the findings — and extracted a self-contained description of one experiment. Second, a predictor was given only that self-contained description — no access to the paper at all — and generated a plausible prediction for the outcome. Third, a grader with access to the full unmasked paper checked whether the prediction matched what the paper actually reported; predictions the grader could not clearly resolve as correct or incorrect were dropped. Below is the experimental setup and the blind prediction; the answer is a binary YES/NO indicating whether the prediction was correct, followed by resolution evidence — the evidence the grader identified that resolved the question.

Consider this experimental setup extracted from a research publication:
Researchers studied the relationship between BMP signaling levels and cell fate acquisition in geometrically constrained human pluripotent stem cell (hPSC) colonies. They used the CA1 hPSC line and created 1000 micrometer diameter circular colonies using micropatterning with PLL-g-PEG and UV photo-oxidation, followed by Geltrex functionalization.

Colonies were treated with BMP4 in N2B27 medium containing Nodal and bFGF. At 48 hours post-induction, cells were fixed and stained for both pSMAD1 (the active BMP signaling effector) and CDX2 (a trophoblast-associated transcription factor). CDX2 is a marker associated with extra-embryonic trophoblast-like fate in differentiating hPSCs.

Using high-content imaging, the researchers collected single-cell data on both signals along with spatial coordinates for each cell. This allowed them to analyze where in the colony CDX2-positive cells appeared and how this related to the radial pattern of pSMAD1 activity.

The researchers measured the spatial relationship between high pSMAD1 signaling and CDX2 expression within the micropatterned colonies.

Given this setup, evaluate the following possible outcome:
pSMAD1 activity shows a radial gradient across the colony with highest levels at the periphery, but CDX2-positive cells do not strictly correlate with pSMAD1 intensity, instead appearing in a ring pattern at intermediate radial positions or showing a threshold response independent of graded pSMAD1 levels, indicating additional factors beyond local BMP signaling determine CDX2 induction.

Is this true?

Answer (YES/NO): NO